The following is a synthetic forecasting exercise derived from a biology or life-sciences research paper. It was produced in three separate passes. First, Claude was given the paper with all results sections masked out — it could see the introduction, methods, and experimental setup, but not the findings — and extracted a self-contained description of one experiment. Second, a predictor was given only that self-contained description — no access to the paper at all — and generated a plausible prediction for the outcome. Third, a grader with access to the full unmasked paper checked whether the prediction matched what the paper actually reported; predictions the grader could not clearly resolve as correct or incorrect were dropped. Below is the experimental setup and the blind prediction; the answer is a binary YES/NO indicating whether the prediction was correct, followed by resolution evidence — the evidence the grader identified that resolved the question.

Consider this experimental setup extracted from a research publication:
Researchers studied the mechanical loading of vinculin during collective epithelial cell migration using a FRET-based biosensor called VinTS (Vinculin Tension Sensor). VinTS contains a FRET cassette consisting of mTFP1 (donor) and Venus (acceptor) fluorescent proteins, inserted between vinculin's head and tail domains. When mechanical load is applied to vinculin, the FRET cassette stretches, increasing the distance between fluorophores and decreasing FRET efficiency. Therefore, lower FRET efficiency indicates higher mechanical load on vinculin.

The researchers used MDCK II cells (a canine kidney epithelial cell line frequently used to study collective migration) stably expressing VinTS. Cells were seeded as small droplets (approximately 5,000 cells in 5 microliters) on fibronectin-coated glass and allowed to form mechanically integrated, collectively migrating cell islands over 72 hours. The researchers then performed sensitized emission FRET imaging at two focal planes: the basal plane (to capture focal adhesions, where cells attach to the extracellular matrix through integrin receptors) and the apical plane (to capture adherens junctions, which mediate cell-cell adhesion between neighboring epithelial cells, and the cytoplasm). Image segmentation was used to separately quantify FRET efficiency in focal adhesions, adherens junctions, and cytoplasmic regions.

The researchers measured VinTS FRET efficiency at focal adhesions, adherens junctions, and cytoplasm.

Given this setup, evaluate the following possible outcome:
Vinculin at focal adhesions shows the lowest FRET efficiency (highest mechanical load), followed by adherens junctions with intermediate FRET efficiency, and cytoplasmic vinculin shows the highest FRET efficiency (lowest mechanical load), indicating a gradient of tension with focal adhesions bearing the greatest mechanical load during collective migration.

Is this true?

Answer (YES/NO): YES